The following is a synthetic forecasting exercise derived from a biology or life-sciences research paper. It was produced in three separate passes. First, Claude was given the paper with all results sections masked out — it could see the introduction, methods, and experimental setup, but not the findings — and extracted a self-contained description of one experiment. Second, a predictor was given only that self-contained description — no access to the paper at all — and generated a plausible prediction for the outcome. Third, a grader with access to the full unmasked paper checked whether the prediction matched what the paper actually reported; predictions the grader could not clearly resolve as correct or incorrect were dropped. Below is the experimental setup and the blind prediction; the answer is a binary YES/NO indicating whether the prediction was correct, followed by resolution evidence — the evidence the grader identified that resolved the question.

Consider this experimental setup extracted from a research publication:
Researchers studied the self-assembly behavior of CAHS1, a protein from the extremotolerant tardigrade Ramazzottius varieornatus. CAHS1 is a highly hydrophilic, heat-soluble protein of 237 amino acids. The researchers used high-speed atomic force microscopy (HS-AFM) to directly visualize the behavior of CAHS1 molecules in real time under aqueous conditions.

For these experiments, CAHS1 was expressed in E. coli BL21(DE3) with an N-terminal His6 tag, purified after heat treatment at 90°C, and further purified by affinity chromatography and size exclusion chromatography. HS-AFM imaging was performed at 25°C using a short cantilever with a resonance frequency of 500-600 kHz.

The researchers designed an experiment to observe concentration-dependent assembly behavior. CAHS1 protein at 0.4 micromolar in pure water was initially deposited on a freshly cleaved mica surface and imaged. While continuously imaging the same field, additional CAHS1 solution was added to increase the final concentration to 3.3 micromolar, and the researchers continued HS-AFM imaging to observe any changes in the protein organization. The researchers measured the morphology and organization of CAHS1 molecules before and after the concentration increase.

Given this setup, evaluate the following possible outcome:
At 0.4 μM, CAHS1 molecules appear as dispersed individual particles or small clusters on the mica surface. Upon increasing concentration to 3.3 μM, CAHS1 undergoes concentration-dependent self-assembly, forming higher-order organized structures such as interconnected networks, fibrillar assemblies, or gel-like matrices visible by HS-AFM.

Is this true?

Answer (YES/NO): YES